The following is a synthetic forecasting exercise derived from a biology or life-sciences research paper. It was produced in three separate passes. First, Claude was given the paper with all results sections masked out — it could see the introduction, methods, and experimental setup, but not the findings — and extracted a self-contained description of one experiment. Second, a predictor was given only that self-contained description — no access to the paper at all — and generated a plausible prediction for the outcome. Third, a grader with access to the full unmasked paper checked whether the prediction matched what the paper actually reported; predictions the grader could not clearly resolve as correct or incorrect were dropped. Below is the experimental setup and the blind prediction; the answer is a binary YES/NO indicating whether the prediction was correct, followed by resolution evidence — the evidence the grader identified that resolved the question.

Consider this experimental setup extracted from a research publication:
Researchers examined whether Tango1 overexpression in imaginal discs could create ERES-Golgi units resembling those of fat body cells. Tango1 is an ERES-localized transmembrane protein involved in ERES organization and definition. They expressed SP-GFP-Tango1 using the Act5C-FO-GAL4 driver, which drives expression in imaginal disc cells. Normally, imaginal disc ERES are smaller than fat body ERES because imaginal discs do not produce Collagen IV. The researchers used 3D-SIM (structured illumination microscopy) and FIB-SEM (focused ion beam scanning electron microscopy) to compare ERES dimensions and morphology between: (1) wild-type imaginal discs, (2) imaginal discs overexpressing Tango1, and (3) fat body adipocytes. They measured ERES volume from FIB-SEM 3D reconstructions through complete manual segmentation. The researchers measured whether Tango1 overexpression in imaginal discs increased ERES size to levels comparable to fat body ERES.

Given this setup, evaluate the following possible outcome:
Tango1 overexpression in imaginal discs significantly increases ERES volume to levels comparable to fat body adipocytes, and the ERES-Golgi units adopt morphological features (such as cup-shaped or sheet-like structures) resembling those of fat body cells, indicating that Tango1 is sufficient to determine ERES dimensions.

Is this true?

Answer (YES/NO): NO